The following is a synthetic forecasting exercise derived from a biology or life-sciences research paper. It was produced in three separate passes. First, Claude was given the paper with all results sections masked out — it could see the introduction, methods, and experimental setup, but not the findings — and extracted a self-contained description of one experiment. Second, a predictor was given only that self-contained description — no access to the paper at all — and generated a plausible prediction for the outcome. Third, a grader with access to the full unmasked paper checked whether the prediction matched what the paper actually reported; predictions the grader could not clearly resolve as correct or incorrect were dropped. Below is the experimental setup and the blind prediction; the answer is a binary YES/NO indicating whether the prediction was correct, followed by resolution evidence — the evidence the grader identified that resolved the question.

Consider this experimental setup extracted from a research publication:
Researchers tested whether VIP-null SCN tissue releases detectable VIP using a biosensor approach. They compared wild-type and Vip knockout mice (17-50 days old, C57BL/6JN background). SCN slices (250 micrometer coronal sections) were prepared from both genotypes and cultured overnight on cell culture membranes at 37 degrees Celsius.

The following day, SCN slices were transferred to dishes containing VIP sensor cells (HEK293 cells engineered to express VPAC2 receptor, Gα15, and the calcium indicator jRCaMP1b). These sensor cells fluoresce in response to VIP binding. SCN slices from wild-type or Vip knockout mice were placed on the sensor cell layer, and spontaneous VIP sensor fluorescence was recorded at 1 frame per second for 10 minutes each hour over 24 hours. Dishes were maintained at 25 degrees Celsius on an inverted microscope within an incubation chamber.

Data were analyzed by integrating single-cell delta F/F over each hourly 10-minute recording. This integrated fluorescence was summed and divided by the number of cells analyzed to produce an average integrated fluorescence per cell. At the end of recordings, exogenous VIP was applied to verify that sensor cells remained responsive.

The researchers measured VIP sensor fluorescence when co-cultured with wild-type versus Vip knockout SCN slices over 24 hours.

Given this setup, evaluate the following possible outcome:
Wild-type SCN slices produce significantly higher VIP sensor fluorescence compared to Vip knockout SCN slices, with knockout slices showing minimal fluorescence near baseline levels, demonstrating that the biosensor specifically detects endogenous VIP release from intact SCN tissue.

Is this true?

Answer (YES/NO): YES